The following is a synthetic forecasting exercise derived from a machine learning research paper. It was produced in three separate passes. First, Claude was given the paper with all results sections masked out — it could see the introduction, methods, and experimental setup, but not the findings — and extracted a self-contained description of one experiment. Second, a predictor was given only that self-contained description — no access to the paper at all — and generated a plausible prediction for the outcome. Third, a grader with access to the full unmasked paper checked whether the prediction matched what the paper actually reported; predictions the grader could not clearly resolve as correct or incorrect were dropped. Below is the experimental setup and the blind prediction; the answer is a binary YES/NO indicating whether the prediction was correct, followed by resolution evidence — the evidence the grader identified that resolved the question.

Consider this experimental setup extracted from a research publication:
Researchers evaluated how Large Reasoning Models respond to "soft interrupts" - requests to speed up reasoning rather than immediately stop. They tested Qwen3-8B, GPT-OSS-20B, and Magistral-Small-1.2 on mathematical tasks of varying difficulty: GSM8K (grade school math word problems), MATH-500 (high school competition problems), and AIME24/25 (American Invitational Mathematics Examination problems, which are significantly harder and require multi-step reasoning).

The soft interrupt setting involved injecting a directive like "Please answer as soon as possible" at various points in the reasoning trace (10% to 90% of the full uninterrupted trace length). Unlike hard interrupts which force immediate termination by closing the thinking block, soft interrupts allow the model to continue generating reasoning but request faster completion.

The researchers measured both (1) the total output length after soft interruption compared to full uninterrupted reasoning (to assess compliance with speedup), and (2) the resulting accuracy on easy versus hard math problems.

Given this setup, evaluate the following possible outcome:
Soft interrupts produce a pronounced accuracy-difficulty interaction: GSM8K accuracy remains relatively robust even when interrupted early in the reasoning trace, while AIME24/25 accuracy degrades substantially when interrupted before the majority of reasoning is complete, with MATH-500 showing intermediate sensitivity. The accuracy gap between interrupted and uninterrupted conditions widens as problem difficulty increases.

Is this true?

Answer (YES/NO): NO